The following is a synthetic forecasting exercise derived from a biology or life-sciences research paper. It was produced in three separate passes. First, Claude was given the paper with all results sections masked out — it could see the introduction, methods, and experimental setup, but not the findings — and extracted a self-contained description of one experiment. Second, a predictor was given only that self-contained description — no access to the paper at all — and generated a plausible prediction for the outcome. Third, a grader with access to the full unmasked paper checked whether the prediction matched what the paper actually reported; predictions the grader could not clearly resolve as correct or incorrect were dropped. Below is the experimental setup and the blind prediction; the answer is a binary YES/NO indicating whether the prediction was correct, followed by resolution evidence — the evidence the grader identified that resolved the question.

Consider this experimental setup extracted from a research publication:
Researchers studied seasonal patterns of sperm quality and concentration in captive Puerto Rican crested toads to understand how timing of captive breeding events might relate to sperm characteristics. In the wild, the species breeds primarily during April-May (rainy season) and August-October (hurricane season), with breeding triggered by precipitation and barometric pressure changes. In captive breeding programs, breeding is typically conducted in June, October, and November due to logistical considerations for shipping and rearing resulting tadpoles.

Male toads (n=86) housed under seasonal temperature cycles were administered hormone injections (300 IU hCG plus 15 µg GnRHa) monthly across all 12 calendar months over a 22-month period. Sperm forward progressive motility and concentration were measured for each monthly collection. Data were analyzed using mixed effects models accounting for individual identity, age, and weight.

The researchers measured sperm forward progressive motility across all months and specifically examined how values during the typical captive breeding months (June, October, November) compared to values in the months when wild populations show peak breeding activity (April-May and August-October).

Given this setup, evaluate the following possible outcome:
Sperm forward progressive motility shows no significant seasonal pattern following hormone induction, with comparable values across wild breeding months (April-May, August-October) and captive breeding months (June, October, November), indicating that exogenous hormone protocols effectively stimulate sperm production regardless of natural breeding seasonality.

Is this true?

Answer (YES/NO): NO